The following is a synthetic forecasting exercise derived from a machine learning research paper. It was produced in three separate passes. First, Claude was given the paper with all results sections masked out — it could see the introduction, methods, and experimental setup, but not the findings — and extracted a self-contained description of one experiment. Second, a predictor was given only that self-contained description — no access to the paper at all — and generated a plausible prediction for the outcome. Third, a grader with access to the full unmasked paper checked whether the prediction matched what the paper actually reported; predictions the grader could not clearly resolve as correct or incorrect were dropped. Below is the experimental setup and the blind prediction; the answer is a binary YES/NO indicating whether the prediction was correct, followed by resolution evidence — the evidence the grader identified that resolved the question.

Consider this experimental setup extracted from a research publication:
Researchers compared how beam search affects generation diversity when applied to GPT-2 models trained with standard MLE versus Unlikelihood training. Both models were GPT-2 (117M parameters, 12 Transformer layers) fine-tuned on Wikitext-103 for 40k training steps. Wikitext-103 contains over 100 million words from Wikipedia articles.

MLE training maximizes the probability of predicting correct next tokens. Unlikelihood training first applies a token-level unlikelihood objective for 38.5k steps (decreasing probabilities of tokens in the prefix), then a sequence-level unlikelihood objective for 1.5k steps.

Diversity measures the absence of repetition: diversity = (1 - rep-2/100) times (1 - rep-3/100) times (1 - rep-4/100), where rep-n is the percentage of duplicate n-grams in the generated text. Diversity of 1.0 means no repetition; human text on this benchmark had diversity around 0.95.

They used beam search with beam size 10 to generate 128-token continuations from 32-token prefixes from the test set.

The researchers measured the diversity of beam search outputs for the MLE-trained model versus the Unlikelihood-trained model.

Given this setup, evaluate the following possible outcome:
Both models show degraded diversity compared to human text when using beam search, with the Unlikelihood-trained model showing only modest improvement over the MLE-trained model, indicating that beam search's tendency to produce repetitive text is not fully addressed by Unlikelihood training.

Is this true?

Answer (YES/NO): NO